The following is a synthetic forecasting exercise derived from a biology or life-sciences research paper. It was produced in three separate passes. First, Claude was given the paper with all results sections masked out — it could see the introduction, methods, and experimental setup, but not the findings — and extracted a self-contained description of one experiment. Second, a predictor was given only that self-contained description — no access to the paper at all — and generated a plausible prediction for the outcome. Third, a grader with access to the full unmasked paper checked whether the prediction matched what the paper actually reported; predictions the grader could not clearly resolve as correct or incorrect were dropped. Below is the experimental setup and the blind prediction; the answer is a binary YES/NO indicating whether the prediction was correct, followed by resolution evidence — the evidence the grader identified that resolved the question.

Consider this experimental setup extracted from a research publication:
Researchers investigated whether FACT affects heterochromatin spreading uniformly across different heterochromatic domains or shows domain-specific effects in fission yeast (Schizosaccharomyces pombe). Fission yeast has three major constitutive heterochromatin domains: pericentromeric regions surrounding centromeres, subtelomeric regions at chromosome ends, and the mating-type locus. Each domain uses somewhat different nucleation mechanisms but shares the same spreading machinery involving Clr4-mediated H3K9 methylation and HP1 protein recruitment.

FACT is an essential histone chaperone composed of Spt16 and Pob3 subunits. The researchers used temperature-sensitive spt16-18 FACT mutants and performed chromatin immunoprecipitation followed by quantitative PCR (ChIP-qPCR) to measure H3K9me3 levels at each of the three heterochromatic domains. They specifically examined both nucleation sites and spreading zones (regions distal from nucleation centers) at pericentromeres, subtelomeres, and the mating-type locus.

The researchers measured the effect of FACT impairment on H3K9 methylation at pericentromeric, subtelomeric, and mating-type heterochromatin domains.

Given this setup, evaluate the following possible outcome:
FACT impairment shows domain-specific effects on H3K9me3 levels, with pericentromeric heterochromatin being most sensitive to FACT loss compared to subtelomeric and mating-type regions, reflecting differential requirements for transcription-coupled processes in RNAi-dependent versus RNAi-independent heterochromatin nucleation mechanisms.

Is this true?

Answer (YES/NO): NO